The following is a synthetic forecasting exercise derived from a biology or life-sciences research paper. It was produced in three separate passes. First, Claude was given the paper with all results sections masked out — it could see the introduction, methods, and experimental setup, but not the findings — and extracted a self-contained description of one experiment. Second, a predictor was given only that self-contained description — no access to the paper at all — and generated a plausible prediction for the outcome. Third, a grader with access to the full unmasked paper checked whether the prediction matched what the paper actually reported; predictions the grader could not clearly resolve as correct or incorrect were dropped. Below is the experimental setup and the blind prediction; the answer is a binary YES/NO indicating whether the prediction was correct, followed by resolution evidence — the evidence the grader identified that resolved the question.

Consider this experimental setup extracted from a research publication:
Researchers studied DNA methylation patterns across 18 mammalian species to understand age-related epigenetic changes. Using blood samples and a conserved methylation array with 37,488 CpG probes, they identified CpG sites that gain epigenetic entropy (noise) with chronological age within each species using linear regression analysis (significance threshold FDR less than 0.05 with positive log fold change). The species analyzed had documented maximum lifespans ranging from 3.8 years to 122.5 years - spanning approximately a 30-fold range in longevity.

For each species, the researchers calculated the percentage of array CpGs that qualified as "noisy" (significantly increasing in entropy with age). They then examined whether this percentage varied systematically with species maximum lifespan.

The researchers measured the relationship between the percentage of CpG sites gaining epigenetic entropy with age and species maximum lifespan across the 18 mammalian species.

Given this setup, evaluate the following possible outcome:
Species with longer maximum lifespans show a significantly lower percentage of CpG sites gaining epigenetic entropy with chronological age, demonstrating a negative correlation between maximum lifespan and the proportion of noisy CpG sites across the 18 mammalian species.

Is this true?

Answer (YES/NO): YES